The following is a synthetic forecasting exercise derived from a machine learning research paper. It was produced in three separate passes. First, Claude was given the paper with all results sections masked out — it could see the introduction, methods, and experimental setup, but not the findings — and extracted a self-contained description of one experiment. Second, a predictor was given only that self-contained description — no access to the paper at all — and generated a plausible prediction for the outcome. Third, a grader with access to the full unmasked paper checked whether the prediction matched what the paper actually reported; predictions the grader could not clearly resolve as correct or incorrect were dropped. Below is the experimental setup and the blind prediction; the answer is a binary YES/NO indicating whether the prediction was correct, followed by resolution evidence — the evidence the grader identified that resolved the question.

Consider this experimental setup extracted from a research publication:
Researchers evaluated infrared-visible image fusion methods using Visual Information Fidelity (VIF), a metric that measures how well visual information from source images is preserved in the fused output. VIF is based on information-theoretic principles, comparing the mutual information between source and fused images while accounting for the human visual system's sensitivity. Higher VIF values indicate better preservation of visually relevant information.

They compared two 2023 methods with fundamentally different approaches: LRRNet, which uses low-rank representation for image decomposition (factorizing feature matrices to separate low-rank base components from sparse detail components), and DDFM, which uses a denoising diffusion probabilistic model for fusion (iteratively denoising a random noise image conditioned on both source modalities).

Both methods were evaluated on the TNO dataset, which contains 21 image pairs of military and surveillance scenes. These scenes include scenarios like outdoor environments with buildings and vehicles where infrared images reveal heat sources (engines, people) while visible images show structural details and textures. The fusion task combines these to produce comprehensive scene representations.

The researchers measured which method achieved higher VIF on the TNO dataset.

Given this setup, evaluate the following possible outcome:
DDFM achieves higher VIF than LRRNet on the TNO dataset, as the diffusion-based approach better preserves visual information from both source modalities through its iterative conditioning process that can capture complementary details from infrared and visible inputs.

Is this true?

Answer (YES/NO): NO